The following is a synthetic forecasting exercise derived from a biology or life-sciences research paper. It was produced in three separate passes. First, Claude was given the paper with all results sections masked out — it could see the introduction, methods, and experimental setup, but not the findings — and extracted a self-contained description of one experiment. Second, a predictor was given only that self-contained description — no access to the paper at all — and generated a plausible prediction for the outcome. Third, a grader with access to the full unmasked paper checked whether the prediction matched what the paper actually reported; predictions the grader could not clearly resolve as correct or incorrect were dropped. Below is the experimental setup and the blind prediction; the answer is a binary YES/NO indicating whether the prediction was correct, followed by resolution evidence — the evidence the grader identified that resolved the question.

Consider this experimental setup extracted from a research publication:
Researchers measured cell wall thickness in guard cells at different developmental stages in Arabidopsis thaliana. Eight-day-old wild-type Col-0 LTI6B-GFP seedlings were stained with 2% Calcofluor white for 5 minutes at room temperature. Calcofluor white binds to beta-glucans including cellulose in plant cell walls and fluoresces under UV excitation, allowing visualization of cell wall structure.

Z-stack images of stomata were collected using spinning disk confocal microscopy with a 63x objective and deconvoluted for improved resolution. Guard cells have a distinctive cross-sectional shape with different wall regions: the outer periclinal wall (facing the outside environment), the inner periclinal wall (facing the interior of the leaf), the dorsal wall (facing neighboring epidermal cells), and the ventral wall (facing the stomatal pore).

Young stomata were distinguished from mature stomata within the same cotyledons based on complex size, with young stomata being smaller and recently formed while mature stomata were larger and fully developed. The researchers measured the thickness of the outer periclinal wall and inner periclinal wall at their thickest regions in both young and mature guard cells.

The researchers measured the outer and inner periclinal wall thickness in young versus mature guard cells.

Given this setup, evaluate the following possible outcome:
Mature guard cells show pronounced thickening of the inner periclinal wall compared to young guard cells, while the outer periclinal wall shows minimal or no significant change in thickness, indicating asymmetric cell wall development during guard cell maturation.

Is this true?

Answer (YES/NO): YES